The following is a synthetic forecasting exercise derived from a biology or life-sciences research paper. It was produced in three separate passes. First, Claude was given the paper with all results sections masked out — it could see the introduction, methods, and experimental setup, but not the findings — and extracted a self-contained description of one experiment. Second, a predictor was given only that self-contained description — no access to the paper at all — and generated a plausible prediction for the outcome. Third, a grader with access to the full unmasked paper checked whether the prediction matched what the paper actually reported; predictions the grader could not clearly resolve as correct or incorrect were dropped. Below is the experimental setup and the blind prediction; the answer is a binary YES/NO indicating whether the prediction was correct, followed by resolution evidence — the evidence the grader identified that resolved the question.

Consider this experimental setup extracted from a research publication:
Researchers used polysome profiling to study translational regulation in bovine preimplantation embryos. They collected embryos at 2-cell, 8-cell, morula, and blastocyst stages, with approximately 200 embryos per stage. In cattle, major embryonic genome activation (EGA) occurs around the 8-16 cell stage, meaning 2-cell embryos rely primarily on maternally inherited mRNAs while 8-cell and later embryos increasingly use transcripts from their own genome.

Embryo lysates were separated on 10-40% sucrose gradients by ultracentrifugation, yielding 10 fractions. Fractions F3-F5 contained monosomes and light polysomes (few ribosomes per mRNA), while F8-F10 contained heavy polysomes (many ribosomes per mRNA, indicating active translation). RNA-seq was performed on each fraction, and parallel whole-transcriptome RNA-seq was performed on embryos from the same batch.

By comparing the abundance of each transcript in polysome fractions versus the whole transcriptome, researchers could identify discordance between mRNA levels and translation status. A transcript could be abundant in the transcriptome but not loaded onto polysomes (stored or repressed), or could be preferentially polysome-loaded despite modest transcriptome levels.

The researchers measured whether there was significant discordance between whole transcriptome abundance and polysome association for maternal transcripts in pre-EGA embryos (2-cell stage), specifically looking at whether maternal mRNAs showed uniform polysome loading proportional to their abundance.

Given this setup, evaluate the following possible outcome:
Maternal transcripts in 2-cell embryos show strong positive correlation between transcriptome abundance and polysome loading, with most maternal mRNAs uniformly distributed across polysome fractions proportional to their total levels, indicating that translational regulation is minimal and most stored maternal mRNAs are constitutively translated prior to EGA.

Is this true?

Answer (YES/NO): NO